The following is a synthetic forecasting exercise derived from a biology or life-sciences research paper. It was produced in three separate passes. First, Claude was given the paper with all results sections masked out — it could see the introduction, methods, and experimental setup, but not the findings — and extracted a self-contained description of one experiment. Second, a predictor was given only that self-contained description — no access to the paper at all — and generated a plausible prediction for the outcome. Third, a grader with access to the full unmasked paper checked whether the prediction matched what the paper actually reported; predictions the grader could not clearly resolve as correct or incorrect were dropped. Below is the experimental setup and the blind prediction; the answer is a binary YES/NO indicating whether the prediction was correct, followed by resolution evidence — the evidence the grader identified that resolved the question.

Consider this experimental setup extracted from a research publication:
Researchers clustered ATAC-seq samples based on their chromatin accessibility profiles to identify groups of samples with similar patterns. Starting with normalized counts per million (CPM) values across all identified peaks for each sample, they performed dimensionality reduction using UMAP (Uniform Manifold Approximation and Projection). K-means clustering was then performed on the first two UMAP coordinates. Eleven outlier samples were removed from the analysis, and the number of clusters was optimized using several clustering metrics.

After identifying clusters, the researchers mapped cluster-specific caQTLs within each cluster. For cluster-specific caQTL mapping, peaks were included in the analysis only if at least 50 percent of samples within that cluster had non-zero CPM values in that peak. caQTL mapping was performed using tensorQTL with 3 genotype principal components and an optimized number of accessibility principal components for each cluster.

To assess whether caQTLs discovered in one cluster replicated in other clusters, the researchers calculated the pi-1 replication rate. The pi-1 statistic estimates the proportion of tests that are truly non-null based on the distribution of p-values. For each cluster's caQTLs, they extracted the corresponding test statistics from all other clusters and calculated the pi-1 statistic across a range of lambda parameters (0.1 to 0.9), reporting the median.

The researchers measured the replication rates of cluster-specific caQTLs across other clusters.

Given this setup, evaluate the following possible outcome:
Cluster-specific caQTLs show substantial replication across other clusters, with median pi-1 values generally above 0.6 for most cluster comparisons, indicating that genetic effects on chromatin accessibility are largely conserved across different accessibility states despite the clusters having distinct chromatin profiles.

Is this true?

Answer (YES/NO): YES